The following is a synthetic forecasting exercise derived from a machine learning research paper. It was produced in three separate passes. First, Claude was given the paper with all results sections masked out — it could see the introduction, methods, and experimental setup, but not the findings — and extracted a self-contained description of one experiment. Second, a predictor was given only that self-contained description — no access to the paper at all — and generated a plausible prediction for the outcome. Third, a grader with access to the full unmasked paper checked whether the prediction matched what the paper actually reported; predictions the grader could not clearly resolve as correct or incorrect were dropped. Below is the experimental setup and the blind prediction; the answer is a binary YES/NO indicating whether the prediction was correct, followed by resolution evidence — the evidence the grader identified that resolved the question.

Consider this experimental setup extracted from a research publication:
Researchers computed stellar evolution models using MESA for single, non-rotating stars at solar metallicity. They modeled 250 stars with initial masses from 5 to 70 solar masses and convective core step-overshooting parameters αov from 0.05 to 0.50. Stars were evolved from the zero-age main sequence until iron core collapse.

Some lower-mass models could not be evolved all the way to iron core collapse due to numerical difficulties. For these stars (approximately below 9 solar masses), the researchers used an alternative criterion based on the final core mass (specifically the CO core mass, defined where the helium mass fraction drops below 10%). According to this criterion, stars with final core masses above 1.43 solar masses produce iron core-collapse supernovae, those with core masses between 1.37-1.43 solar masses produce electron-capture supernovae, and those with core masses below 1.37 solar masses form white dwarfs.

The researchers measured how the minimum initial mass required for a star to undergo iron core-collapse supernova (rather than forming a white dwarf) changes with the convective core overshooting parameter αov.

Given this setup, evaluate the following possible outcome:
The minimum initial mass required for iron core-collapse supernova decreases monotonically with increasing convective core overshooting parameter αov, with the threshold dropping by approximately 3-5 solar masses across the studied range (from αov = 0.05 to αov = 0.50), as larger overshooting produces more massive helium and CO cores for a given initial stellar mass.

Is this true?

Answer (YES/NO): YES